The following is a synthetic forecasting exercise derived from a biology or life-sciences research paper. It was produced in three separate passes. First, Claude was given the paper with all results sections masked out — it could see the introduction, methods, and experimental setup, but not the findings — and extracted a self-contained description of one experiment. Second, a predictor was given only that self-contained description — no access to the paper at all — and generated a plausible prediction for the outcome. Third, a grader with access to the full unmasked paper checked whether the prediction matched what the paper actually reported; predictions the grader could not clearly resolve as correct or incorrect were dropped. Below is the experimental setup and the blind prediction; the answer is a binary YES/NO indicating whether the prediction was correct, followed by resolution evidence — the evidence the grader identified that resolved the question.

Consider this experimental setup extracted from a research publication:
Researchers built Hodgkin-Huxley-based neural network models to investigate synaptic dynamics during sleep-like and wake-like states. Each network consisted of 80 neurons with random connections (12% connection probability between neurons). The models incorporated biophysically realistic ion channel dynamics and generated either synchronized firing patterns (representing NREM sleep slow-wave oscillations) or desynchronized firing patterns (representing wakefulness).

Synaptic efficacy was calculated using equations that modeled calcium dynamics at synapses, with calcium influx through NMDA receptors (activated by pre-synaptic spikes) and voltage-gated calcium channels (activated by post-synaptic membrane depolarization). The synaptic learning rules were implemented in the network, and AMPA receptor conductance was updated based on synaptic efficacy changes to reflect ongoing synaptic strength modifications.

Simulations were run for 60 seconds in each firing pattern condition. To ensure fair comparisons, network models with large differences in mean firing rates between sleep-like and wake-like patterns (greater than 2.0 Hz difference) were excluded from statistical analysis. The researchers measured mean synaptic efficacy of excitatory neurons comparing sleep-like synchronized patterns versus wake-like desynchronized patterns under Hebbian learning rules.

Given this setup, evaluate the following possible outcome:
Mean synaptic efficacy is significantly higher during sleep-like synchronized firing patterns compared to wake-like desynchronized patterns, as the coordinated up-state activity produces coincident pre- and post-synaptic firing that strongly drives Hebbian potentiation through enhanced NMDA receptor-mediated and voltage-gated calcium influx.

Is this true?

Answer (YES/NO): YES